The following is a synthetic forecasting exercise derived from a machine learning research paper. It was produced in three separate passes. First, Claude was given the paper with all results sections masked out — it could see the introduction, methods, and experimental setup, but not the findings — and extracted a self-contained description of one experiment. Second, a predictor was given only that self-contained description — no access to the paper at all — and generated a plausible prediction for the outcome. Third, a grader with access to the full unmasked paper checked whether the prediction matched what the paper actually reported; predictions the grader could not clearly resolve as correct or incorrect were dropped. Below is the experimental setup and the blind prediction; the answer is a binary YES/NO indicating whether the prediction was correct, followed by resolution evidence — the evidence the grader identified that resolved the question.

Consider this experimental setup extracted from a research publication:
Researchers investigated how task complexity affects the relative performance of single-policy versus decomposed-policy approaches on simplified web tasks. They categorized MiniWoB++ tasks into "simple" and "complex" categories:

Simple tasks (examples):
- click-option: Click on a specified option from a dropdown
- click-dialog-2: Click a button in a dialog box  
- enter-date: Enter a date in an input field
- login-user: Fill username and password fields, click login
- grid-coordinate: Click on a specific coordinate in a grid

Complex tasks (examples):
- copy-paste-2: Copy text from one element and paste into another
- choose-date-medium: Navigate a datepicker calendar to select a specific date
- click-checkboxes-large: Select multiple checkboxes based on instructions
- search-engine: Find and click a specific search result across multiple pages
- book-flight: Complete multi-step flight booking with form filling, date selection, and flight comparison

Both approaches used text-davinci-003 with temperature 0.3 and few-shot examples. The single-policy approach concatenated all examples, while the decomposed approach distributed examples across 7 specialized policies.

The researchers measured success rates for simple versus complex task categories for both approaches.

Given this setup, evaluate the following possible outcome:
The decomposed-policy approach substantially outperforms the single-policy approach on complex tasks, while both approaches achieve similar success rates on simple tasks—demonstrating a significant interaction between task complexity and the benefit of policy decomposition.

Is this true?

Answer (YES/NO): YES